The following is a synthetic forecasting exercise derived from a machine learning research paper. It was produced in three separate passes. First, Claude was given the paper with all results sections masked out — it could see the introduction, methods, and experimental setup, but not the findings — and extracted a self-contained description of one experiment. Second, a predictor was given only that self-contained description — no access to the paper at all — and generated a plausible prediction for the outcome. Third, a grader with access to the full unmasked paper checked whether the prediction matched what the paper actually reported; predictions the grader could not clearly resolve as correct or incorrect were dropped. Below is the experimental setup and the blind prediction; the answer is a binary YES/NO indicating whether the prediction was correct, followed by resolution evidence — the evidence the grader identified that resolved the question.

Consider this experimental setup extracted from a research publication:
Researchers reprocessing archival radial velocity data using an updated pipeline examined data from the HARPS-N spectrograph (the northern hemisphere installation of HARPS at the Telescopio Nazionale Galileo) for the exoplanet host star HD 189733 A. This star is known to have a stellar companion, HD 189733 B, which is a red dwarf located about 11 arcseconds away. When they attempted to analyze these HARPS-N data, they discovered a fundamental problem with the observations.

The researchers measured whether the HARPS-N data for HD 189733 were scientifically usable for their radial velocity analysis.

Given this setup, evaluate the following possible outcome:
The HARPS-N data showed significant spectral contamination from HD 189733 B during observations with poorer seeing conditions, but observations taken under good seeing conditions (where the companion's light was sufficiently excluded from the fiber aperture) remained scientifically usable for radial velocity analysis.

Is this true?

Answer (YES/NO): NO